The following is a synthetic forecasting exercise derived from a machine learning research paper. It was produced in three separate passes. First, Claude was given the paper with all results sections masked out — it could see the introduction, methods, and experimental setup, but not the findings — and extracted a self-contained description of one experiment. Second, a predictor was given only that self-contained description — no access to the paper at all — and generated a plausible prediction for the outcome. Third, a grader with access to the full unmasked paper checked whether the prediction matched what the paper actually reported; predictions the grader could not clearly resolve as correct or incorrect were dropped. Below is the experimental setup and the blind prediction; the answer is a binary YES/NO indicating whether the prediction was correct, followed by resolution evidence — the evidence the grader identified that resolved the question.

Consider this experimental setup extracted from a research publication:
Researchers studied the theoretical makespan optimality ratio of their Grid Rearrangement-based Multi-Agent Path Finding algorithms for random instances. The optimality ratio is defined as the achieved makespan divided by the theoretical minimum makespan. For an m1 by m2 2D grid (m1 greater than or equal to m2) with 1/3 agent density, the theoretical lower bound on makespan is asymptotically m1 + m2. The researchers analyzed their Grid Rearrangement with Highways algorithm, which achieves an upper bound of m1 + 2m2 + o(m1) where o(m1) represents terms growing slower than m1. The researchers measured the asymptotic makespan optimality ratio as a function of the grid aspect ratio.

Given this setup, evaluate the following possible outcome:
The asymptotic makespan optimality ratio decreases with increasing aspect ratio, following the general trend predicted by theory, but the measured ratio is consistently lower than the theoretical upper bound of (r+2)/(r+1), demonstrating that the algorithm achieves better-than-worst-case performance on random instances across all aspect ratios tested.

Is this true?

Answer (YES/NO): NO